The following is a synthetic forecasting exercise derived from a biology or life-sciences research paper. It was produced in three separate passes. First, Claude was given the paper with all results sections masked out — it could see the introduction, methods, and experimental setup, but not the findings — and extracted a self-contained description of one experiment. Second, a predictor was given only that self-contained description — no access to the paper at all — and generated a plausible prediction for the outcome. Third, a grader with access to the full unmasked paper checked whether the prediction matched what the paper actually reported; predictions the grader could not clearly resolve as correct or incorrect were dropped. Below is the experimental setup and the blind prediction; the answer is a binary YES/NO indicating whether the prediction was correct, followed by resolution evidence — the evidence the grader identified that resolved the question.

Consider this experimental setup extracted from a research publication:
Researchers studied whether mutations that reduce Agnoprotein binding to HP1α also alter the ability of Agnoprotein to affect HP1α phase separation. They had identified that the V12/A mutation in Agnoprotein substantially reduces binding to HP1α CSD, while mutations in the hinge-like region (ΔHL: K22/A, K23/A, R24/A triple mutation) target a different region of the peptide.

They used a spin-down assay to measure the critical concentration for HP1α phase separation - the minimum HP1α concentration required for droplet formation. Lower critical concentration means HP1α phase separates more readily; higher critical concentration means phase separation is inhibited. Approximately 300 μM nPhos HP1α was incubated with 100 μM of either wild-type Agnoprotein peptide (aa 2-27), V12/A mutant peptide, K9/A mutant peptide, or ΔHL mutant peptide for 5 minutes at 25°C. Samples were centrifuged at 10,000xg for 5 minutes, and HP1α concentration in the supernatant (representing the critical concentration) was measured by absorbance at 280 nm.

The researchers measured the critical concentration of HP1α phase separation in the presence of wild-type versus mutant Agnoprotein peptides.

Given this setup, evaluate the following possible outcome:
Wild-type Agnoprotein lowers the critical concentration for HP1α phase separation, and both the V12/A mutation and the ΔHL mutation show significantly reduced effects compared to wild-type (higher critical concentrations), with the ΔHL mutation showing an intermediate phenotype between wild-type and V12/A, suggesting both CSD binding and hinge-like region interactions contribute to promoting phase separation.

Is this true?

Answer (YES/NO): NO